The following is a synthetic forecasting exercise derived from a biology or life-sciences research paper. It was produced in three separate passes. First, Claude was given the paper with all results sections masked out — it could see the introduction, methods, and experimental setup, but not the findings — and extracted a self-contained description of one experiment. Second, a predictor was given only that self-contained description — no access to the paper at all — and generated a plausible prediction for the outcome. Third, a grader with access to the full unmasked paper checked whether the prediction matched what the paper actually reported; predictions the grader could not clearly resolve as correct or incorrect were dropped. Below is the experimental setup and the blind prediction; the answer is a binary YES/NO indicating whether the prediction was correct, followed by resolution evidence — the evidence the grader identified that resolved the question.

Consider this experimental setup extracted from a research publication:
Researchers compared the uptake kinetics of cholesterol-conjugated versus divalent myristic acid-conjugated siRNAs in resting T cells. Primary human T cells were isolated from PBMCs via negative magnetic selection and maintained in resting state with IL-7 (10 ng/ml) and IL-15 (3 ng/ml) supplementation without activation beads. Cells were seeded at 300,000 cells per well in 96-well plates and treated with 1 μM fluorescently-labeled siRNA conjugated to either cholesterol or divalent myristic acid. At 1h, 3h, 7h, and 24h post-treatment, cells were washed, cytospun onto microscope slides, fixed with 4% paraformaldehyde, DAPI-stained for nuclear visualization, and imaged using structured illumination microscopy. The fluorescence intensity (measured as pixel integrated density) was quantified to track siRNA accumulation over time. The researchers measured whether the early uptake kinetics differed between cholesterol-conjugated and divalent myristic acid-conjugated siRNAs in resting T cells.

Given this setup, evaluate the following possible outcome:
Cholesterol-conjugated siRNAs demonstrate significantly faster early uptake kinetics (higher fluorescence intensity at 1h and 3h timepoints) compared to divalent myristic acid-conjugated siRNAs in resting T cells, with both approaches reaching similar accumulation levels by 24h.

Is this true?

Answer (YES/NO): NO